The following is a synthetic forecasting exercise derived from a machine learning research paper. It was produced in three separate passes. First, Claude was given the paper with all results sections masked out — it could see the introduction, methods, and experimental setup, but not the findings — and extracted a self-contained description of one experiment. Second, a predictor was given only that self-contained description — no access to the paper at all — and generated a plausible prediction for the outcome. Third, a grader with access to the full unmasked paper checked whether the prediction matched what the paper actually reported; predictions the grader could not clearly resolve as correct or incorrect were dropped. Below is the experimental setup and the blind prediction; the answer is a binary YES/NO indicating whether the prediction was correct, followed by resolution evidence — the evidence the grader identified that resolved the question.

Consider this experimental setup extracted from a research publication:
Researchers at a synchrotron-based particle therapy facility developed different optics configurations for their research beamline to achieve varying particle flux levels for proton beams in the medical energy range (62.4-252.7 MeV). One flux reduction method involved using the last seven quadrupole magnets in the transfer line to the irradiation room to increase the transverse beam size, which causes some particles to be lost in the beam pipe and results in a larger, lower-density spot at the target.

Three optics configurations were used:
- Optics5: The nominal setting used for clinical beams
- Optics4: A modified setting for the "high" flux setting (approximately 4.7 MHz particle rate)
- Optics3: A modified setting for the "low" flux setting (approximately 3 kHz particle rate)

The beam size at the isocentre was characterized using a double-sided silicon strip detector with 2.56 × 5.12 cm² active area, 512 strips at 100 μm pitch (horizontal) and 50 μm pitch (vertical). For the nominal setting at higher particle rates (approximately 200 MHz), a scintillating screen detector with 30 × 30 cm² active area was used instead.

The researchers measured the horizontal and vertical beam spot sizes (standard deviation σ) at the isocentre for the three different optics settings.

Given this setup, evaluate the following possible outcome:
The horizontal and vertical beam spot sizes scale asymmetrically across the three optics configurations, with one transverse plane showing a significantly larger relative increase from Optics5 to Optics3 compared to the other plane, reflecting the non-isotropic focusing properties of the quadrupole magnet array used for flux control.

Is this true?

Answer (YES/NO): NO